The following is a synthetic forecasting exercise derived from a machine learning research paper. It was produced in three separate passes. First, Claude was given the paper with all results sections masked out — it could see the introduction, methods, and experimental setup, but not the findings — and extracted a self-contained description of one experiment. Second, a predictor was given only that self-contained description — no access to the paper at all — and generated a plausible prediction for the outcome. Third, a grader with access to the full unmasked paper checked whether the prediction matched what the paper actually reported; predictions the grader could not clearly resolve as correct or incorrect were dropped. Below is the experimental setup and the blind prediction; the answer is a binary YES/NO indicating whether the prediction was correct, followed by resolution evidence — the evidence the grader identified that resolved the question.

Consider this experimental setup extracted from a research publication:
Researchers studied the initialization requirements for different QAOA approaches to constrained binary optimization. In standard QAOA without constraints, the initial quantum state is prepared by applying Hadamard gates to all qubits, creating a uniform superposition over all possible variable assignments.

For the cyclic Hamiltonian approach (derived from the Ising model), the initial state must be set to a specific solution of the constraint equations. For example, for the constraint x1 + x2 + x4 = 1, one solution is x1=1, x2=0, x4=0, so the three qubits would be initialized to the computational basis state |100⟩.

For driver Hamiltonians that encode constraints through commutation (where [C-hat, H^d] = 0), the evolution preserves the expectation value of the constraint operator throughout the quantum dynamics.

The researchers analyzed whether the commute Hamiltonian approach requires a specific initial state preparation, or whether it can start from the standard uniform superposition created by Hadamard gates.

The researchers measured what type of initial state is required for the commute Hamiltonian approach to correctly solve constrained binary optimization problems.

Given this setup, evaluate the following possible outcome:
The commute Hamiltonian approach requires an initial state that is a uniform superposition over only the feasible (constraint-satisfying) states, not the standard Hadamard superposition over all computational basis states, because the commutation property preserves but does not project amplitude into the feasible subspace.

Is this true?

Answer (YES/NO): NO